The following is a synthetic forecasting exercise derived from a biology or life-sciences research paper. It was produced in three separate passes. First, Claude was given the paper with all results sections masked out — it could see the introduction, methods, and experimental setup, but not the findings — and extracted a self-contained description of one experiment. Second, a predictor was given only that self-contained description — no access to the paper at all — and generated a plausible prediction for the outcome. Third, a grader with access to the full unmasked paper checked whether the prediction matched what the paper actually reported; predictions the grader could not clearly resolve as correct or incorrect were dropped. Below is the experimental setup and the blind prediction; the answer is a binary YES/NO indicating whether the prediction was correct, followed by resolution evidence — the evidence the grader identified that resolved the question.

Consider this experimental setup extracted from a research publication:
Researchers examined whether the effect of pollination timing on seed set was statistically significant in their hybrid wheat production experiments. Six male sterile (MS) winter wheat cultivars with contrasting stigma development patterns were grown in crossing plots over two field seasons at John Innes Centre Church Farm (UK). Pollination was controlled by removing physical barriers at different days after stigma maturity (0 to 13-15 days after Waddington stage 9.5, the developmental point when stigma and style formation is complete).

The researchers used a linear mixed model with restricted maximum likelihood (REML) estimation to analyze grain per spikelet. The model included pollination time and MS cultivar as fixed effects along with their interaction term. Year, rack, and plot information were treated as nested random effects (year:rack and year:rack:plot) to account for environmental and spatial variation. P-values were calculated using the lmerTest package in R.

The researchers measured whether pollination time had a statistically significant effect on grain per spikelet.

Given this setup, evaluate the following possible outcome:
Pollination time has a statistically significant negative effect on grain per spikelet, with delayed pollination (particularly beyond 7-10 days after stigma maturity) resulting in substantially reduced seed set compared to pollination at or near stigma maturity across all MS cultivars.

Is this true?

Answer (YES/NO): NO